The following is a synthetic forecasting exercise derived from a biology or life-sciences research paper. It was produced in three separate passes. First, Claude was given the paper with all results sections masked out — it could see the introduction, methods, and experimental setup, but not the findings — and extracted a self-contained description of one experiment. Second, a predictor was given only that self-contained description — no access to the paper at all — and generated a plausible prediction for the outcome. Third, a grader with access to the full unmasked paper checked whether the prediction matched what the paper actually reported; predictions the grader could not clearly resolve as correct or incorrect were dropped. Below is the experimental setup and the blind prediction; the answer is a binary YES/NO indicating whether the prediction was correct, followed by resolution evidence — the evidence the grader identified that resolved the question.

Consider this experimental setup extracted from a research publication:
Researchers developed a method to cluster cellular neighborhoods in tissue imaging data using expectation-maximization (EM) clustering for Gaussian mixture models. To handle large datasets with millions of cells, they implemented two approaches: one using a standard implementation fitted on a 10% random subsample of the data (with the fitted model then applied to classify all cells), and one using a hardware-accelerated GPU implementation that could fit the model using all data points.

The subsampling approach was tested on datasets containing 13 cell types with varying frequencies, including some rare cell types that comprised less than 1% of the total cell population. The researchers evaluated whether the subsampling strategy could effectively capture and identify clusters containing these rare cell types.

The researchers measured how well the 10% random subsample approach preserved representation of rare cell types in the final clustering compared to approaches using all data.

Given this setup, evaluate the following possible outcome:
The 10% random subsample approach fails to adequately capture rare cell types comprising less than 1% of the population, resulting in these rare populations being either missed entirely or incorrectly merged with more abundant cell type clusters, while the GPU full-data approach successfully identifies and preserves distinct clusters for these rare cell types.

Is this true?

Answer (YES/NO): NO